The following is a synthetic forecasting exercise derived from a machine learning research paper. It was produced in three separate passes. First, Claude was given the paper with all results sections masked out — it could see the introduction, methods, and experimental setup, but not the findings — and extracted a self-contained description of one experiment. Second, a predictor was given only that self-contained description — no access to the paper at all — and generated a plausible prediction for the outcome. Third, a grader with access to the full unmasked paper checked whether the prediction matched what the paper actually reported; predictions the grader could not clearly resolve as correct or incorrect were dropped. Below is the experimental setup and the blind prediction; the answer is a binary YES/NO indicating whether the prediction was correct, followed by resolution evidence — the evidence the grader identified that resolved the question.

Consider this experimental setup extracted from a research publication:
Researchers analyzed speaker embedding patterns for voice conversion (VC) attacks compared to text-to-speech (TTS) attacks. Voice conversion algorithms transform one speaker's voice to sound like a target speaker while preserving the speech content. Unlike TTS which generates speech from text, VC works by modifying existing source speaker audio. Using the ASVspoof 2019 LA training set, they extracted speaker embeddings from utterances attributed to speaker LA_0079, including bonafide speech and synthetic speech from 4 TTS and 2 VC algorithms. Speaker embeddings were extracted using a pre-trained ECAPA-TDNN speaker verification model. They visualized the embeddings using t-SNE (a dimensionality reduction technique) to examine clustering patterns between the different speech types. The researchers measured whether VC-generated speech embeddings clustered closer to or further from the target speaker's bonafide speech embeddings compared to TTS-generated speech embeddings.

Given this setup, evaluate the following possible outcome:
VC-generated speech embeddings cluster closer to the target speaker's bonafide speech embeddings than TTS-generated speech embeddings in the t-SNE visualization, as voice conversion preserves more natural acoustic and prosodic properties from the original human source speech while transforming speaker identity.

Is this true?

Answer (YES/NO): NO